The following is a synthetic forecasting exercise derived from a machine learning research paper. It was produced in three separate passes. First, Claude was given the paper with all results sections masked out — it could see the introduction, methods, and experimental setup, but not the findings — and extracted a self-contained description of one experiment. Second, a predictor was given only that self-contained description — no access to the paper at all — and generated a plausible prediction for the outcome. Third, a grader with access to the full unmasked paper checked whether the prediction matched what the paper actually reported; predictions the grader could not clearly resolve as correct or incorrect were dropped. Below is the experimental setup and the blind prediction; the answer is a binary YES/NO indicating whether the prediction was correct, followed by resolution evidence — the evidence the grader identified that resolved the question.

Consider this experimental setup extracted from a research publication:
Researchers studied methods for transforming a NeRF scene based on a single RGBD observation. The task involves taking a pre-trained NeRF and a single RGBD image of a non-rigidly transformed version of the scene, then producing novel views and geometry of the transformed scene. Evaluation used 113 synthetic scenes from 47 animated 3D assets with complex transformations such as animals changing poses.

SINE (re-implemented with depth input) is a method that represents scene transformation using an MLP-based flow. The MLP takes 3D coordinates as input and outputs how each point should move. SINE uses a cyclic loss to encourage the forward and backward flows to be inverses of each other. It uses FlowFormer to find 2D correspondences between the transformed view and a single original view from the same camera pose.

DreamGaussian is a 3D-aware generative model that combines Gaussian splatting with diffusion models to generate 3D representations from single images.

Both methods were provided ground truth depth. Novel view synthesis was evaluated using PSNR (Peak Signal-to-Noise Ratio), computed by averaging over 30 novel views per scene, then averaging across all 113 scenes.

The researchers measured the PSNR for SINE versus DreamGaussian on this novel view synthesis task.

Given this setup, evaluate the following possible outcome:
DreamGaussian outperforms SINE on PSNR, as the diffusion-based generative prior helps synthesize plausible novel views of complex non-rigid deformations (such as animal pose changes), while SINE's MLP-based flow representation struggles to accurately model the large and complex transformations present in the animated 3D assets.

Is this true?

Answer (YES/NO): NO